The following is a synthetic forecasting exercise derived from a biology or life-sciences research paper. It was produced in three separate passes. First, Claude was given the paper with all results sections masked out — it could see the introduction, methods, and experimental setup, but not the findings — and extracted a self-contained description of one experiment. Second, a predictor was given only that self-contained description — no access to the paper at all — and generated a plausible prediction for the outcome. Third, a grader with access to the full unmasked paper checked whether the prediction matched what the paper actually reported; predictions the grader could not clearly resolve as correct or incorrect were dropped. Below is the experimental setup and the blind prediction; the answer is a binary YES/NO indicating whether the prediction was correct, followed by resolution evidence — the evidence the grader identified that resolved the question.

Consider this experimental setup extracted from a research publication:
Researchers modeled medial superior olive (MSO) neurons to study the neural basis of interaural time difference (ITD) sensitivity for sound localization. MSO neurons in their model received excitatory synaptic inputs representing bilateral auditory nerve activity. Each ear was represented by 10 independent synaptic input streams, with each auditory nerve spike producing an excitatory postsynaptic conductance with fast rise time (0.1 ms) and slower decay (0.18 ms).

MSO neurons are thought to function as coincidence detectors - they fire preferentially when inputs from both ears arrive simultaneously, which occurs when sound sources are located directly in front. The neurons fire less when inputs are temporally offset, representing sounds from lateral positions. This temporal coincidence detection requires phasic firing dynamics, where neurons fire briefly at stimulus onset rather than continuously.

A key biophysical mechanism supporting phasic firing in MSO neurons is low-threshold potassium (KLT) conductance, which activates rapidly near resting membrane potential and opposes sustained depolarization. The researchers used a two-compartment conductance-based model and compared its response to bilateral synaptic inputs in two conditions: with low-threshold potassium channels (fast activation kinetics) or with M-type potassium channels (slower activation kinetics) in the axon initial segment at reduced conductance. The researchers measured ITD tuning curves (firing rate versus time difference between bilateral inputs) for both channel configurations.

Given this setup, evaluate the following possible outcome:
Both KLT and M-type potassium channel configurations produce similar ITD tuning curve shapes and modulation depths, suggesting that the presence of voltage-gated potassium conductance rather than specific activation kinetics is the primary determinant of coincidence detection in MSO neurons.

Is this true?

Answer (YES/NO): NO